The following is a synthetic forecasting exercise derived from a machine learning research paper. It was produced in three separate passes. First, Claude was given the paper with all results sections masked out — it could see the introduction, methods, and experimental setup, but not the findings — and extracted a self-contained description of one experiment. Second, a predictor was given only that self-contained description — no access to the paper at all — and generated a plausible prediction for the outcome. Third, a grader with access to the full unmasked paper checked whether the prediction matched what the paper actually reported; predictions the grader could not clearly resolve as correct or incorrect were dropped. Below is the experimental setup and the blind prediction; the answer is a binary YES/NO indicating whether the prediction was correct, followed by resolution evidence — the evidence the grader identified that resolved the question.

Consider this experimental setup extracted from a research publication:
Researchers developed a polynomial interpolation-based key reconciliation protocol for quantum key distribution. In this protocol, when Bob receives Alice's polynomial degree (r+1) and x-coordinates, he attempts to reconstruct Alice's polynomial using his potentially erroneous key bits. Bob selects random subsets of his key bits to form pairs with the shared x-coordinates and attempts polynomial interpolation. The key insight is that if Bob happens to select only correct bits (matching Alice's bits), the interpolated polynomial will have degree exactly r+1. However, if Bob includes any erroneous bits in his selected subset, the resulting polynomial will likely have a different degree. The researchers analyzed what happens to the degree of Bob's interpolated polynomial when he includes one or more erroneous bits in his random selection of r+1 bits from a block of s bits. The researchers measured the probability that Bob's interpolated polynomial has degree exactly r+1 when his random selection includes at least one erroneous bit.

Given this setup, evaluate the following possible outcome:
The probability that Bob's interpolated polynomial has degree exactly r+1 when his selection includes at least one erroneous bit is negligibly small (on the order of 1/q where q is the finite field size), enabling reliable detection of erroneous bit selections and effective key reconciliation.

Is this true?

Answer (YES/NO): YES